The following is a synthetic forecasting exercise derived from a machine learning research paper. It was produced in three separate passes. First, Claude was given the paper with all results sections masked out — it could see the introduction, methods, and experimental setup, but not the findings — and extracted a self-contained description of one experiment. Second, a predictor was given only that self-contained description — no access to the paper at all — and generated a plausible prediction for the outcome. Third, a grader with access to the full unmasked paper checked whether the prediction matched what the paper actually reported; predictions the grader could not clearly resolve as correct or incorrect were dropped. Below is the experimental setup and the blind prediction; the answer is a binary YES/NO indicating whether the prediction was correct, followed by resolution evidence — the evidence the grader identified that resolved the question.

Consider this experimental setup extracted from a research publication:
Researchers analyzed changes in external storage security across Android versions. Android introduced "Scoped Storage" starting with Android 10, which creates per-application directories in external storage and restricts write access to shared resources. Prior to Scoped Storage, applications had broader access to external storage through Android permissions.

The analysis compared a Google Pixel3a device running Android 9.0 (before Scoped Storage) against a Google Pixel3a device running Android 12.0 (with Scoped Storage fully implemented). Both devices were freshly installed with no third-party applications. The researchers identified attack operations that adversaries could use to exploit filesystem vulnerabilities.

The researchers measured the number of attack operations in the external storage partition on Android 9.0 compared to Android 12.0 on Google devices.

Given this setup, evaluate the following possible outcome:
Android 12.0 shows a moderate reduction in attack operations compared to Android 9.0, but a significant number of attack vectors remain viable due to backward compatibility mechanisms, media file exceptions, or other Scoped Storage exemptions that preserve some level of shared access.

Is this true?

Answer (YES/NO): NO